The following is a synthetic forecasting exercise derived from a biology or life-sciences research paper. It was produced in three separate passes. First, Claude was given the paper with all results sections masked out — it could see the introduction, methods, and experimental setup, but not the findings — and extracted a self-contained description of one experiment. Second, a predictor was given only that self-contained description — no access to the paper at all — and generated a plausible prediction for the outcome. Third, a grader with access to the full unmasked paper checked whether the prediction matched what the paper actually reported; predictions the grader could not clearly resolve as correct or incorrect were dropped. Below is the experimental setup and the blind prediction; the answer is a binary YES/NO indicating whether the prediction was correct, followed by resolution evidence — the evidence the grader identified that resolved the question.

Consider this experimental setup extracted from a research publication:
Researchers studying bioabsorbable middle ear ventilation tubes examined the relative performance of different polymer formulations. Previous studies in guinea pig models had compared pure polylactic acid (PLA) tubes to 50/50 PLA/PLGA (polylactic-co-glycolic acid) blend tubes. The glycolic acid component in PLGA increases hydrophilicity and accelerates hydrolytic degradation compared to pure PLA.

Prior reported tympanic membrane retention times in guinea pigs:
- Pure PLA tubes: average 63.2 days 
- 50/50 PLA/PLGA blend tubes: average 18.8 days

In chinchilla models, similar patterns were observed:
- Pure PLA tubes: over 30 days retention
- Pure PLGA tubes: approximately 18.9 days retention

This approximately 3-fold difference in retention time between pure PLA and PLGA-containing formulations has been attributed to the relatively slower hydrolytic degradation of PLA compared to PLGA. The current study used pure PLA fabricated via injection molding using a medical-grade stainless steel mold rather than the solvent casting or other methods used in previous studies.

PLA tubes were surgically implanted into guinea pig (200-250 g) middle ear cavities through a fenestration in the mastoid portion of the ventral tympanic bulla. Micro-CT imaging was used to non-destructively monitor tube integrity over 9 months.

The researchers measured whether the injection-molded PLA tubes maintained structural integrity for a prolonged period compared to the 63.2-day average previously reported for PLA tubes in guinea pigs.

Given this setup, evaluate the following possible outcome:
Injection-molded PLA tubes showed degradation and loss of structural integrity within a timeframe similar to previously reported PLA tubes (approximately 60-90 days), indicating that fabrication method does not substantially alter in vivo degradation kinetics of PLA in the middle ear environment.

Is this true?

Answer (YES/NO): NO